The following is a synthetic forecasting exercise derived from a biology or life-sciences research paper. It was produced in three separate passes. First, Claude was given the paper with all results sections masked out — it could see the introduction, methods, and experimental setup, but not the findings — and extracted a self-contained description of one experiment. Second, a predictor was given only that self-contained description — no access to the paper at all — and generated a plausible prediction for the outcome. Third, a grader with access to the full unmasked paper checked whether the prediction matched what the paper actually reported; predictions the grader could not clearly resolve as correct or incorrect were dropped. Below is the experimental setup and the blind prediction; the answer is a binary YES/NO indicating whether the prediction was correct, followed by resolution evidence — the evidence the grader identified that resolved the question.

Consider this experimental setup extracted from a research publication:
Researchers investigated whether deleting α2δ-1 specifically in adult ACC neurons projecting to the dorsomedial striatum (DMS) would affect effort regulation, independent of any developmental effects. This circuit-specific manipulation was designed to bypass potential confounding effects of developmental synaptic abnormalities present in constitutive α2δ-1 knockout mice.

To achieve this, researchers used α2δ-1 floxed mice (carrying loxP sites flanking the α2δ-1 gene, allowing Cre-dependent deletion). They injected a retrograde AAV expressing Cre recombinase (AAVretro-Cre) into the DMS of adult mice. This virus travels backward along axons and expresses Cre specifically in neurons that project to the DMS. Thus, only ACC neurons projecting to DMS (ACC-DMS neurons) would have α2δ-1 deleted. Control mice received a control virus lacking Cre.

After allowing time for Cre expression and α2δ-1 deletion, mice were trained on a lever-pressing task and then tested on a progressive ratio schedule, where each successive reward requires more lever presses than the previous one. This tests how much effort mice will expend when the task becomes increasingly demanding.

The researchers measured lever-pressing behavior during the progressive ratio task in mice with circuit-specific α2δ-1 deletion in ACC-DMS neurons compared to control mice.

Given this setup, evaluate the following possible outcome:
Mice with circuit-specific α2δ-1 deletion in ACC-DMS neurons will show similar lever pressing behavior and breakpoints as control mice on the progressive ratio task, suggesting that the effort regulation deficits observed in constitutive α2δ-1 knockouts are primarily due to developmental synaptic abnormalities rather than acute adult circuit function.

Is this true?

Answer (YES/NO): NO